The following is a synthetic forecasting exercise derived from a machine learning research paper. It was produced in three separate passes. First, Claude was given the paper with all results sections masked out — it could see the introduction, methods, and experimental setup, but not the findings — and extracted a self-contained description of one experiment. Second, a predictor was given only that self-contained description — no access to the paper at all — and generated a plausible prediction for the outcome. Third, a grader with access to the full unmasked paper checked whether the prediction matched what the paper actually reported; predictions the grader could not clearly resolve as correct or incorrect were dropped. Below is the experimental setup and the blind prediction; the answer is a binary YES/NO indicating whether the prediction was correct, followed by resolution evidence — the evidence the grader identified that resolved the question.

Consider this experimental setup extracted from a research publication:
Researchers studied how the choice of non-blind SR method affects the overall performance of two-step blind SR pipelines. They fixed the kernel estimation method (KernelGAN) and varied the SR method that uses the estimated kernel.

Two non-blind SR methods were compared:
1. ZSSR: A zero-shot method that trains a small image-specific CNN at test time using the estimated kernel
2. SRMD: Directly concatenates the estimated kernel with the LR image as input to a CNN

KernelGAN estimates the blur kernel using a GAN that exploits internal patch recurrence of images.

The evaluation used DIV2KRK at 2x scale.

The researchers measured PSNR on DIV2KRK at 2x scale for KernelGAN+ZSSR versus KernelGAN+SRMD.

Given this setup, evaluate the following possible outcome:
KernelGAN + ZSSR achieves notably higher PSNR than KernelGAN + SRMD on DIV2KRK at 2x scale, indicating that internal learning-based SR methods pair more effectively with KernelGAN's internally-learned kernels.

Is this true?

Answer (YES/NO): YES